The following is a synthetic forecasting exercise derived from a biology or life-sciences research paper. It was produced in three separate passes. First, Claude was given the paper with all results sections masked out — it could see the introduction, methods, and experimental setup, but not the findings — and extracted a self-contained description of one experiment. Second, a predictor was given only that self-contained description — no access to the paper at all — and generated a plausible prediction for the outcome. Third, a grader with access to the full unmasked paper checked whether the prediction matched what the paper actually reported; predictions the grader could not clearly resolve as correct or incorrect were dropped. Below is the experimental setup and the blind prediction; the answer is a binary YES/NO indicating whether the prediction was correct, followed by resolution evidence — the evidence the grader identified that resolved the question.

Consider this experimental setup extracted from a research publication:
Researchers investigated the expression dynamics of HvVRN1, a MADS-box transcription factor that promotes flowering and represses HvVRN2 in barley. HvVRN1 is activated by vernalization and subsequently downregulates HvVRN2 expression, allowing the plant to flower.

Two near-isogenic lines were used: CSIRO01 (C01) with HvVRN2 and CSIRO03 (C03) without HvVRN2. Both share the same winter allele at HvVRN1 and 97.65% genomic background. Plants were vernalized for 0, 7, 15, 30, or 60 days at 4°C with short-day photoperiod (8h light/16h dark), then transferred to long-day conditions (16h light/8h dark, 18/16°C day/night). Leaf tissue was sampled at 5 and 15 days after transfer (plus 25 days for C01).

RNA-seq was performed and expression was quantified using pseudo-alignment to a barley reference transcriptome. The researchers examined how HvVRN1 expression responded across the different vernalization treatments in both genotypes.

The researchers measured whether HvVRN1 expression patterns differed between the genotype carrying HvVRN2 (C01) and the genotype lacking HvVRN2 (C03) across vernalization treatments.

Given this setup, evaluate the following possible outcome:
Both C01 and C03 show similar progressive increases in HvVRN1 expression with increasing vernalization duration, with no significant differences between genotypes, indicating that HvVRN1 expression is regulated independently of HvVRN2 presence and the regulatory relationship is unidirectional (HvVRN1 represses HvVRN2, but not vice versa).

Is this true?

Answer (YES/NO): YES